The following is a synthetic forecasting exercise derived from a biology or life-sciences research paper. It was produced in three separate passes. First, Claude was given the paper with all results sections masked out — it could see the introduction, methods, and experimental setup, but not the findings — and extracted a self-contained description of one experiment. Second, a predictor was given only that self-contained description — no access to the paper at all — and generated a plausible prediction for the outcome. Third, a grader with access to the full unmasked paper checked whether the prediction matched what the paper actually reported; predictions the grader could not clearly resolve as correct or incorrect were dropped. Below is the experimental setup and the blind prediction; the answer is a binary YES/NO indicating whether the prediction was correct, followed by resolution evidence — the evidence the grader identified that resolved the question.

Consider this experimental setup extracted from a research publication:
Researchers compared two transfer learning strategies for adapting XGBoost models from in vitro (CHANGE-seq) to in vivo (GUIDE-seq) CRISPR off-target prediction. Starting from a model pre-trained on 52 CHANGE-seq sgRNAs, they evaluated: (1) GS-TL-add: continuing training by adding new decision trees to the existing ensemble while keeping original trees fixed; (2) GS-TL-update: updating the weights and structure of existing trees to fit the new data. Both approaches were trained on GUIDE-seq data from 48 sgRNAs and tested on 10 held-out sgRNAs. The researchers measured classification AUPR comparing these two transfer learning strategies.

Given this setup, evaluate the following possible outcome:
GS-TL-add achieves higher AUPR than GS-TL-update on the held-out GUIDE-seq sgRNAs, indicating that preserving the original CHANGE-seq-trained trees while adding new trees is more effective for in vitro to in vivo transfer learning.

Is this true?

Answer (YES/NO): YES